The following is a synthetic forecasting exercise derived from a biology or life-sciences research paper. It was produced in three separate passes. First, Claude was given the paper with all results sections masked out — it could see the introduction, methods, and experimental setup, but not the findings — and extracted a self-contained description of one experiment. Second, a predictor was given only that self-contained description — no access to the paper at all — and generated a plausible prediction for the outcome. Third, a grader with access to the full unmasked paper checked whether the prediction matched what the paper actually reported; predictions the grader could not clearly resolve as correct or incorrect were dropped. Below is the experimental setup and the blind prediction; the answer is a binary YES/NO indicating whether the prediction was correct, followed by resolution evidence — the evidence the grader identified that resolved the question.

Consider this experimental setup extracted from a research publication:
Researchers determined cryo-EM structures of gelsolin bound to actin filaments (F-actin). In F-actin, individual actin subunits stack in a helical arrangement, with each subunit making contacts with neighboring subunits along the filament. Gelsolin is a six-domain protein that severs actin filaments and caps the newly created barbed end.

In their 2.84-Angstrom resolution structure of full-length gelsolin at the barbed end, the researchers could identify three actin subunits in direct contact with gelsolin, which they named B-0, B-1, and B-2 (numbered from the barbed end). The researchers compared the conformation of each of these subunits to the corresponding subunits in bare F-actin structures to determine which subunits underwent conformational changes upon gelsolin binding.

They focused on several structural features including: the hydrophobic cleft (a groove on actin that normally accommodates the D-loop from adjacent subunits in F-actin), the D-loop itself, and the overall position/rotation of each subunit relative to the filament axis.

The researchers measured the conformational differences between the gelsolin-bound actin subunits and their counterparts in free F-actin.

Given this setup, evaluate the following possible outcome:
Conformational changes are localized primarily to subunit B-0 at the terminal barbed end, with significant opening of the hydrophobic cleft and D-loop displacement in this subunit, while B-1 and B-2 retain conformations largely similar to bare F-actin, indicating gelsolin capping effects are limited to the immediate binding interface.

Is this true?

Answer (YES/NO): NO